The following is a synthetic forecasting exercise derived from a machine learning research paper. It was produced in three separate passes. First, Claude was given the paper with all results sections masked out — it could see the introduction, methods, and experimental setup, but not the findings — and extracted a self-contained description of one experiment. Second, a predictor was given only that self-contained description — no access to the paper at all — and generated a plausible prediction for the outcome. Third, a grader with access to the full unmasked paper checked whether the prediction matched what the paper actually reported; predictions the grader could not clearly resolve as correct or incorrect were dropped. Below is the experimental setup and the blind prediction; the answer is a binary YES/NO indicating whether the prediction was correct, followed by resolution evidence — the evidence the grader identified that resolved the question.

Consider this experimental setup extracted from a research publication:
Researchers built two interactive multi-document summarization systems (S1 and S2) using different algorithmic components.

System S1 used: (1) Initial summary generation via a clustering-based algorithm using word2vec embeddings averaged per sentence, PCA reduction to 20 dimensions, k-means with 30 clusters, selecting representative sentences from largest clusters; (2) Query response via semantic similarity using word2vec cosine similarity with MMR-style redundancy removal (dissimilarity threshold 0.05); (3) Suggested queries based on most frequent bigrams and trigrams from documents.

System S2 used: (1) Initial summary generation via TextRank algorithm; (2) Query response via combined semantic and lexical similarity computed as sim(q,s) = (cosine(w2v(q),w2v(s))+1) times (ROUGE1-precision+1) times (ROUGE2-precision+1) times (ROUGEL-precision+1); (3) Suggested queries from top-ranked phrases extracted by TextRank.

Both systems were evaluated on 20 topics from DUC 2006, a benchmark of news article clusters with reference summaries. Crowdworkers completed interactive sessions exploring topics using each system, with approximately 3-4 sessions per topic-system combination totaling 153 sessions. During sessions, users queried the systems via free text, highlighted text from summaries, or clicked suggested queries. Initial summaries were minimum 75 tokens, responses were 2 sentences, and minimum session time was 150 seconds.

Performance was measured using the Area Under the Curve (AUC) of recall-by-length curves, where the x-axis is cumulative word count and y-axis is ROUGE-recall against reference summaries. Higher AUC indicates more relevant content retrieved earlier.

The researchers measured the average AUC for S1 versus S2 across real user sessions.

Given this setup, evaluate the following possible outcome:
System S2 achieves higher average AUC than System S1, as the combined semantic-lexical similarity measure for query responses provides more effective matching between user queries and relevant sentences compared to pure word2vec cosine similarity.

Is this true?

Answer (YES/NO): NO